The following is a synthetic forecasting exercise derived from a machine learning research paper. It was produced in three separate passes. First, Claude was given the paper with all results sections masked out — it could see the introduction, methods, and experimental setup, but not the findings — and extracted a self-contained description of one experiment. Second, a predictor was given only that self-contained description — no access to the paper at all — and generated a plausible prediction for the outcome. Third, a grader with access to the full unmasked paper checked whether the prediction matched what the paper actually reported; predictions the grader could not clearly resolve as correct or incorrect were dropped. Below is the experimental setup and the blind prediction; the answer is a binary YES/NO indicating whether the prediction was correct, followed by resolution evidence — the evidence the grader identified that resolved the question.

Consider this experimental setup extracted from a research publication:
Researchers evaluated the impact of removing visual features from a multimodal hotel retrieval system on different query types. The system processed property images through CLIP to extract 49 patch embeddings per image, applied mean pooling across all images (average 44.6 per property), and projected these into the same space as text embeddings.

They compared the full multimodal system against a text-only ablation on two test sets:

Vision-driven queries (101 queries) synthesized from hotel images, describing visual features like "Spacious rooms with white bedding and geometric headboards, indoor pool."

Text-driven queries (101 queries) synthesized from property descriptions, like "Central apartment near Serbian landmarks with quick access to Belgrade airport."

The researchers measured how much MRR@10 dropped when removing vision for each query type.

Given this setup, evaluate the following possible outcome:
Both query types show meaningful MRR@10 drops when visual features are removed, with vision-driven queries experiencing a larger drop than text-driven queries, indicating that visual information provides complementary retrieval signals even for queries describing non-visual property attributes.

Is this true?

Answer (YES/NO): NO